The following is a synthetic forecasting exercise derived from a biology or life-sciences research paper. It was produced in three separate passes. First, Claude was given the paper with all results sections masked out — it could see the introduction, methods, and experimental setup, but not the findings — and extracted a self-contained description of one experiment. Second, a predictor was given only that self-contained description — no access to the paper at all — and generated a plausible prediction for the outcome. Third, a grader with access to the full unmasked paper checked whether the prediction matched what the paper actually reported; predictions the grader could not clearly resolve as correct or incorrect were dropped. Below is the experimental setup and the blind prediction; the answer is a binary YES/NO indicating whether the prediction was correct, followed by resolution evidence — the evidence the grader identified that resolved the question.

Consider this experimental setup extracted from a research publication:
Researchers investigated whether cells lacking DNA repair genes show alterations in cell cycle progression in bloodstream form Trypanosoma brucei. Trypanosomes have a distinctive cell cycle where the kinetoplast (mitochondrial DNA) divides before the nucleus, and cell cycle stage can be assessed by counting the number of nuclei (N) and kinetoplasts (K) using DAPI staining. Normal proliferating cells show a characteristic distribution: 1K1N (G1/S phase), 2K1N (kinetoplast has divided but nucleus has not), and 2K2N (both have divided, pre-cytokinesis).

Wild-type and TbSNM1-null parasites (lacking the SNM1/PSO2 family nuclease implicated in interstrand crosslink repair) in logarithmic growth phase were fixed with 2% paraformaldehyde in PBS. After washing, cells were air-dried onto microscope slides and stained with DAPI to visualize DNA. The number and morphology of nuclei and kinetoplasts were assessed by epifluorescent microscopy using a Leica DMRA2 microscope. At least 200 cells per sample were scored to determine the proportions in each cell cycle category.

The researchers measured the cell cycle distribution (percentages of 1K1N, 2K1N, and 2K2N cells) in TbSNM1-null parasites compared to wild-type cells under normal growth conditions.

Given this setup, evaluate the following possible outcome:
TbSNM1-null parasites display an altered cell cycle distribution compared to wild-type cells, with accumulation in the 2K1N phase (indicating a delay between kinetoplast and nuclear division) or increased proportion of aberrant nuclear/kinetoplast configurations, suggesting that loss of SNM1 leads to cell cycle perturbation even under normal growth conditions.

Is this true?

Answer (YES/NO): NO